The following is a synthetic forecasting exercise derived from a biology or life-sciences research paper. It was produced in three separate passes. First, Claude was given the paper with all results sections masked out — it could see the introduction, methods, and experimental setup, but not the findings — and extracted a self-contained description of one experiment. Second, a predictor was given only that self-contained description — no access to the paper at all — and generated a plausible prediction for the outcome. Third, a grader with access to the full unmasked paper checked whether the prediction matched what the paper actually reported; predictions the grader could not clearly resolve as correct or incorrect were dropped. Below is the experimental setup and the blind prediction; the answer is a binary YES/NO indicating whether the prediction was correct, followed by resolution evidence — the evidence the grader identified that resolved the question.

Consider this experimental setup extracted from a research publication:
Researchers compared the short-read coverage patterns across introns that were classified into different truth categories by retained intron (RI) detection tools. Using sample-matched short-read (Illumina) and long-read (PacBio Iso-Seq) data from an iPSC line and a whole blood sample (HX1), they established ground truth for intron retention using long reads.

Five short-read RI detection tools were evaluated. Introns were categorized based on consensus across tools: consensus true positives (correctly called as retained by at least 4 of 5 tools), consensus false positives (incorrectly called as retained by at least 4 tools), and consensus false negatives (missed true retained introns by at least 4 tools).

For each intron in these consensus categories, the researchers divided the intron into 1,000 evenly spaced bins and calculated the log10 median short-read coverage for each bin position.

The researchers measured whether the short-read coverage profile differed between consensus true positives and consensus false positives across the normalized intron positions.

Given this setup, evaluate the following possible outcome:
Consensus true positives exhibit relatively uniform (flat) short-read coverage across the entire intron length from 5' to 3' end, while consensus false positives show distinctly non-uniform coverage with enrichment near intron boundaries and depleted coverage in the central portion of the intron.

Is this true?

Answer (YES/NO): NO